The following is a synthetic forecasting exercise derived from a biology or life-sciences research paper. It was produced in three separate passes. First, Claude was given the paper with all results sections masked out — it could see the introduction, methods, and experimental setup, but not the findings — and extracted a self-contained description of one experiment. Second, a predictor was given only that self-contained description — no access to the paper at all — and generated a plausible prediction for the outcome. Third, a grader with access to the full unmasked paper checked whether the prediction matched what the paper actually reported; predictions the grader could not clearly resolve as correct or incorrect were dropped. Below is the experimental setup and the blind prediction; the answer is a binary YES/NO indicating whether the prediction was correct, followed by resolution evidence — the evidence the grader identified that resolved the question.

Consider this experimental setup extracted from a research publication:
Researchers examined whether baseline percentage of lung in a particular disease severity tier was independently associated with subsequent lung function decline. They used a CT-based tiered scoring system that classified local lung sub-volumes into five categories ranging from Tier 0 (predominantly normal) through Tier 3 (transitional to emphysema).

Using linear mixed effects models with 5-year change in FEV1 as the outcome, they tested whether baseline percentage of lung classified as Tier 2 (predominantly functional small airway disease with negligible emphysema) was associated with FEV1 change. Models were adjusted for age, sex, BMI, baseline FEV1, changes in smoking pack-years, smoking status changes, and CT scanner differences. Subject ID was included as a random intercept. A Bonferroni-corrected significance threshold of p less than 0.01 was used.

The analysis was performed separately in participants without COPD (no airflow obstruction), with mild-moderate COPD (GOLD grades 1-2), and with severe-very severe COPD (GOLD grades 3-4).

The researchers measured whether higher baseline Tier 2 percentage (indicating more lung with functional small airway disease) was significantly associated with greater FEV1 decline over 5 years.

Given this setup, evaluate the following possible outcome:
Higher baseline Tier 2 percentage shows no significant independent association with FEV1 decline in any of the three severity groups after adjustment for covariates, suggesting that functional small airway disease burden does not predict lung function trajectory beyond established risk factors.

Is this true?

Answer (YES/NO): NO